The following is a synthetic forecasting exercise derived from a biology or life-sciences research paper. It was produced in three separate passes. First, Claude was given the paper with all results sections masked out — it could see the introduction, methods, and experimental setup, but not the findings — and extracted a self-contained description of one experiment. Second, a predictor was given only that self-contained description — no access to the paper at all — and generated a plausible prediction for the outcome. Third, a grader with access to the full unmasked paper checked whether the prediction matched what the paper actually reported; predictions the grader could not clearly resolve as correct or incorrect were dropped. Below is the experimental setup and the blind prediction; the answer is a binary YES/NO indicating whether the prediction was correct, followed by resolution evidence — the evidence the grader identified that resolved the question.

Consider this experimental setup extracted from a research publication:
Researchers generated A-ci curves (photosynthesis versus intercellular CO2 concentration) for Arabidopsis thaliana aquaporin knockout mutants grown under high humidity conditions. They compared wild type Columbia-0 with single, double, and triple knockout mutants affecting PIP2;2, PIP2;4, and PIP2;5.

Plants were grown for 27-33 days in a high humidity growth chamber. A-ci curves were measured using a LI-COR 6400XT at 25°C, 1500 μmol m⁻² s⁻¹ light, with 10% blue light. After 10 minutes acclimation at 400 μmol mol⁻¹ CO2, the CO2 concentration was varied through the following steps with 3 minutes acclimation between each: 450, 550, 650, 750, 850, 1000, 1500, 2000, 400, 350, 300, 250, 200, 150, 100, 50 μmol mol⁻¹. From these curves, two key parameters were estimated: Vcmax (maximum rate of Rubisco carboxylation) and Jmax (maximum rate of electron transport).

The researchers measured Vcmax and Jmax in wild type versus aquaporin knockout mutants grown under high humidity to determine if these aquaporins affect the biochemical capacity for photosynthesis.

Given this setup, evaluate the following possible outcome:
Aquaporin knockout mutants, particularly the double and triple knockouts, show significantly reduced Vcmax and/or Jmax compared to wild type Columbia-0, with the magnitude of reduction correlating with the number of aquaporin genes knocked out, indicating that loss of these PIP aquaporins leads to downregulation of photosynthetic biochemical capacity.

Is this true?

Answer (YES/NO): NO